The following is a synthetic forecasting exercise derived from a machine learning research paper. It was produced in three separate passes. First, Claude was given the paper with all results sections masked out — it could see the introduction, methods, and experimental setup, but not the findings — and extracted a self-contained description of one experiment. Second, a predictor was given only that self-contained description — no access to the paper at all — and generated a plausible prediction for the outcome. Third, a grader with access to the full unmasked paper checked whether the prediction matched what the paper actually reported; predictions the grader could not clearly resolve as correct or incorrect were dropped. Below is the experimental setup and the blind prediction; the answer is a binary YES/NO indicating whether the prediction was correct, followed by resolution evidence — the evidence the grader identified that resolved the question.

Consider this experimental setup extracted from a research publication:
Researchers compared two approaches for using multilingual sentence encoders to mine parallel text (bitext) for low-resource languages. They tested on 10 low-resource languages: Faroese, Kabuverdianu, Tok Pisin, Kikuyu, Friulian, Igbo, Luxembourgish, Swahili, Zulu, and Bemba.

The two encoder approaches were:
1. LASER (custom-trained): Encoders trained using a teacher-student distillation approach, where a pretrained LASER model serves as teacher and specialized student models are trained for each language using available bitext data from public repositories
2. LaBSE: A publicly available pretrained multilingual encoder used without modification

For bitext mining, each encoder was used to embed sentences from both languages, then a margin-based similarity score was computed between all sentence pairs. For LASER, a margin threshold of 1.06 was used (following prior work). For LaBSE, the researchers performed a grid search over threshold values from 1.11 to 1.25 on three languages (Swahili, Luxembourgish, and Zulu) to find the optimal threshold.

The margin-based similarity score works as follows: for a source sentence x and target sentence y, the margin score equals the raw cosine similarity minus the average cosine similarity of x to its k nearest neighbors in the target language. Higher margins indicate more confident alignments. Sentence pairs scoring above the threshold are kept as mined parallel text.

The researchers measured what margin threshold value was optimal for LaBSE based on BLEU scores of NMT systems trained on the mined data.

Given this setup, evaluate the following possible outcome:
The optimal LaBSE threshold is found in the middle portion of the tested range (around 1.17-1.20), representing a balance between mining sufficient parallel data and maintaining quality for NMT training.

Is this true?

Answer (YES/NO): NO